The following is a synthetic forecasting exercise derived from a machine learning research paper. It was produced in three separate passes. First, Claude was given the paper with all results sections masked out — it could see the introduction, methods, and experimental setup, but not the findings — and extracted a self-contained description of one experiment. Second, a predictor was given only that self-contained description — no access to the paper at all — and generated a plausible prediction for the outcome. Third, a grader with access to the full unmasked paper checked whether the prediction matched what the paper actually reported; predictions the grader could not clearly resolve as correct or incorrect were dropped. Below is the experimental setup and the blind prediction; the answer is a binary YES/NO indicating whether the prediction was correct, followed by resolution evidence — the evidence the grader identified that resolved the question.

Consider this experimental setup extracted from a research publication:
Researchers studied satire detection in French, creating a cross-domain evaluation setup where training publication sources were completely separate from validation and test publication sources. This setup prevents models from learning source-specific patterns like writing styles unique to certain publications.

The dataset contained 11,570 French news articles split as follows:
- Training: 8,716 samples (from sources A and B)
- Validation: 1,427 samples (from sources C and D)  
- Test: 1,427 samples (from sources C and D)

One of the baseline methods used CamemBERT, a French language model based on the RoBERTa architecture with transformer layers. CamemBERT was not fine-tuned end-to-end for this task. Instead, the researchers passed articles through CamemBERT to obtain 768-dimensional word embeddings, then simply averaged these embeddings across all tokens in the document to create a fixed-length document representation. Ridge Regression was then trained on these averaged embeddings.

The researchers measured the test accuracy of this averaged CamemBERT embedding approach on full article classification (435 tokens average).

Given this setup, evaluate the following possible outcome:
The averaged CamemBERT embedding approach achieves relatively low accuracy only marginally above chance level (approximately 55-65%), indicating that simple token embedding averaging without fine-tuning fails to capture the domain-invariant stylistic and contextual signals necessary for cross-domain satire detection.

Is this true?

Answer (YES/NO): NO